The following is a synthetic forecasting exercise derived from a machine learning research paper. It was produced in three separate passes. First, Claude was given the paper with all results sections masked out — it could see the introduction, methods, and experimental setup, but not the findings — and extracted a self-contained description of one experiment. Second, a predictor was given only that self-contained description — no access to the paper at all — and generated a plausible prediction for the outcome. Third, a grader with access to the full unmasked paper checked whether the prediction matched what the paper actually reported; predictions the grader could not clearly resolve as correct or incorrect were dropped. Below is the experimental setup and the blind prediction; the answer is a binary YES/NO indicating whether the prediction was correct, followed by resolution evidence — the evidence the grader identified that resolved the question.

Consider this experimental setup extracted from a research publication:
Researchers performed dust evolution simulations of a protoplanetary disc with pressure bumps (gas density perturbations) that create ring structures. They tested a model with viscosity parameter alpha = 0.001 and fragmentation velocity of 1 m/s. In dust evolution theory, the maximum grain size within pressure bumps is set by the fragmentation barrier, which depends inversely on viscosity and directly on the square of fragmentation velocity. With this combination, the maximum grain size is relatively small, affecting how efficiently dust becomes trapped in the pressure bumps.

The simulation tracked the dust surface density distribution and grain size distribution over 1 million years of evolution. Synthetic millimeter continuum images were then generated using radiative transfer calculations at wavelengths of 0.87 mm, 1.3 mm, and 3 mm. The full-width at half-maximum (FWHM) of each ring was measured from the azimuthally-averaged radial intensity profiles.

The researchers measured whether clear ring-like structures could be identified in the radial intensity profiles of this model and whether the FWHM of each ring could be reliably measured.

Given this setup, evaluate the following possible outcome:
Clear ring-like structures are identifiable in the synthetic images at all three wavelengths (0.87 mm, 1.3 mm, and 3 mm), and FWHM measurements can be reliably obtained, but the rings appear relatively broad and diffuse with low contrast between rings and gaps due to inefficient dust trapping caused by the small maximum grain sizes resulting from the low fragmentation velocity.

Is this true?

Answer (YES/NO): NO